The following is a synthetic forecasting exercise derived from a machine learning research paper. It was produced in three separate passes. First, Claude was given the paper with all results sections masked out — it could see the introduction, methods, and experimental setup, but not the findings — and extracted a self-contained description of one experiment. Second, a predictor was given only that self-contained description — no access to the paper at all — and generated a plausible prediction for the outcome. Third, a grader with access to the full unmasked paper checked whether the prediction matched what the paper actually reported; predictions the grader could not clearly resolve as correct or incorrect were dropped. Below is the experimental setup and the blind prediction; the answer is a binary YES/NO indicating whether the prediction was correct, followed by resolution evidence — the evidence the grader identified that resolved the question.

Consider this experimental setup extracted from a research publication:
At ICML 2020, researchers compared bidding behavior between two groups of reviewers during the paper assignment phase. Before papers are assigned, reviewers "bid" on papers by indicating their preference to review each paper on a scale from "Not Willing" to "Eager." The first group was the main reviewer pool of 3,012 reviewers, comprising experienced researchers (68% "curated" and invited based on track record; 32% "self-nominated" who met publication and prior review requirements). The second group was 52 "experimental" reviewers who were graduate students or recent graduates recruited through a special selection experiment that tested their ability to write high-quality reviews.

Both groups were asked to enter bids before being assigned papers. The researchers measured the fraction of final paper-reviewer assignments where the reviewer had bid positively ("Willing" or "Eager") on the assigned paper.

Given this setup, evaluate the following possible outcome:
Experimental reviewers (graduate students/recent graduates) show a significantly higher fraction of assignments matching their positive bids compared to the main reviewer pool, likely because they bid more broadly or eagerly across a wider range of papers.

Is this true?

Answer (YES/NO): YES